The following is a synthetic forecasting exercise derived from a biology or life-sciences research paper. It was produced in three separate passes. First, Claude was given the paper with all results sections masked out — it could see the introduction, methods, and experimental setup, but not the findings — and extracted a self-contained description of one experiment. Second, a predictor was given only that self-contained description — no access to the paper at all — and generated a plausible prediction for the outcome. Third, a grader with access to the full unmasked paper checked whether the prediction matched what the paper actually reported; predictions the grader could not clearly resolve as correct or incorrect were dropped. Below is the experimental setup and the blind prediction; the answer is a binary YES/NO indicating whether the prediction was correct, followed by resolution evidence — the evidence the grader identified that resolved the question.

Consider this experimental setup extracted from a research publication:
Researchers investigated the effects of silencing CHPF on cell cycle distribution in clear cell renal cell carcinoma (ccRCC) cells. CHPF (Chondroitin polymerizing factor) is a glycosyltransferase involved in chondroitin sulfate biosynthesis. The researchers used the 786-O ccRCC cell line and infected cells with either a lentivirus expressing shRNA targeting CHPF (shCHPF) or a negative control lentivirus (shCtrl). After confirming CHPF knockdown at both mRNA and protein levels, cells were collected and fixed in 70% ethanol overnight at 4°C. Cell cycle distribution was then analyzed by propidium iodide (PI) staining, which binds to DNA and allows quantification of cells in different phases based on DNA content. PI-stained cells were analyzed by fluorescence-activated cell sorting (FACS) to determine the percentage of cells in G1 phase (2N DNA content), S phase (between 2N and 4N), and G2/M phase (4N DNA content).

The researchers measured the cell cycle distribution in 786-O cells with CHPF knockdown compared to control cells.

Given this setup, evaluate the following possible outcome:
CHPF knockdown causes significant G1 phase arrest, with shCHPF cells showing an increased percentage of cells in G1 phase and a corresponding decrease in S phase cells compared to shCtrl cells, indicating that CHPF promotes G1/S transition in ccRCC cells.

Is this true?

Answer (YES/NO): NO